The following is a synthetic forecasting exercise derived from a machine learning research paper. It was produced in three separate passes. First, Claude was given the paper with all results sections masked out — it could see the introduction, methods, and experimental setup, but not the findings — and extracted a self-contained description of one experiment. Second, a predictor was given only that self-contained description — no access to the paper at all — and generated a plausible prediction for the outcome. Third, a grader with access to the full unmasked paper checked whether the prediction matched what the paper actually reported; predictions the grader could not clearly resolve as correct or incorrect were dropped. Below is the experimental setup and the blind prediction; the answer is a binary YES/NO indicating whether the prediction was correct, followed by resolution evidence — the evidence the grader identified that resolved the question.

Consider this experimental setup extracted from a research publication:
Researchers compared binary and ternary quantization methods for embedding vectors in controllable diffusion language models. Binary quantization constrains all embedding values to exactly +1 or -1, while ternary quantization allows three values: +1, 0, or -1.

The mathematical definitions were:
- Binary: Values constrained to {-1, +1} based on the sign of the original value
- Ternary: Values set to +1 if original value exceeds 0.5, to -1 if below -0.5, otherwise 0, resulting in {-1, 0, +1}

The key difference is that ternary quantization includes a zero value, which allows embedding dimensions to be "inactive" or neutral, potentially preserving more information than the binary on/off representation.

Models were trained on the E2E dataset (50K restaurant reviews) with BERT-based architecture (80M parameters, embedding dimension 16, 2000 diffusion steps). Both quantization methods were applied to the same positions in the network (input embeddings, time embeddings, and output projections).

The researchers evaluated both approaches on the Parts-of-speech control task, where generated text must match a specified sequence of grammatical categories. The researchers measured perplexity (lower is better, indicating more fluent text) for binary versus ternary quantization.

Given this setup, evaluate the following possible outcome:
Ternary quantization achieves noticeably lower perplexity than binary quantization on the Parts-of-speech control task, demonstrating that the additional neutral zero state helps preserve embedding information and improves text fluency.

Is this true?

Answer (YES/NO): YES